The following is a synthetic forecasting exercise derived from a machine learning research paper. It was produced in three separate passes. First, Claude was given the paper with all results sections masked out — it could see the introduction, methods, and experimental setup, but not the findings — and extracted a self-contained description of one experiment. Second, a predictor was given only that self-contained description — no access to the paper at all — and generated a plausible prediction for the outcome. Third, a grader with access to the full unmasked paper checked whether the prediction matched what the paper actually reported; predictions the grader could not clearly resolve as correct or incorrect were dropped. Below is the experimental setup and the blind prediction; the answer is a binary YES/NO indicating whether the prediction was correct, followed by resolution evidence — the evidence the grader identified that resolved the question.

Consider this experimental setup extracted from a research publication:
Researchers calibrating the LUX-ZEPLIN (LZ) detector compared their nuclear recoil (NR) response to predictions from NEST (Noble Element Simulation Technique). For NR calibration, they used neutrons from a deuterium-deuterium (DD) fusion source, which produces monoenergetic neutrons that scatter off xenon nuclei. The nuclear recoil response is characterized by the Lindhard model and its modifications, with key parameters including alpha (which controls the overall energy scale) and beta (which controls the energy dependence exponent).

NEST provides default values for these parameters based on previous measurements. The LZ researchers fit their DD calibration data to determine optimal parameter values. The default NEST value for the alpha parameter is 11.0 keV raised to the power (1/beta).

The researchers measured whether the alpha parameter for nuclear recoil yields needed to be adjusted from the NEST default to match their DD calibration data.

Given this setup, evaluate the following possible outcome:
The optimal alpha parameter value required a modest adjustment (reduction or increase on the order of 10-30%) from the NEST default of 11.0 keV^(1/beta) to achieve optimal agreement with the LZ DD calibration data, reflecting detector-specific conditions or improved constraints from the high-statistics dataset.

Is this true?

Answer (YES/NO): NO